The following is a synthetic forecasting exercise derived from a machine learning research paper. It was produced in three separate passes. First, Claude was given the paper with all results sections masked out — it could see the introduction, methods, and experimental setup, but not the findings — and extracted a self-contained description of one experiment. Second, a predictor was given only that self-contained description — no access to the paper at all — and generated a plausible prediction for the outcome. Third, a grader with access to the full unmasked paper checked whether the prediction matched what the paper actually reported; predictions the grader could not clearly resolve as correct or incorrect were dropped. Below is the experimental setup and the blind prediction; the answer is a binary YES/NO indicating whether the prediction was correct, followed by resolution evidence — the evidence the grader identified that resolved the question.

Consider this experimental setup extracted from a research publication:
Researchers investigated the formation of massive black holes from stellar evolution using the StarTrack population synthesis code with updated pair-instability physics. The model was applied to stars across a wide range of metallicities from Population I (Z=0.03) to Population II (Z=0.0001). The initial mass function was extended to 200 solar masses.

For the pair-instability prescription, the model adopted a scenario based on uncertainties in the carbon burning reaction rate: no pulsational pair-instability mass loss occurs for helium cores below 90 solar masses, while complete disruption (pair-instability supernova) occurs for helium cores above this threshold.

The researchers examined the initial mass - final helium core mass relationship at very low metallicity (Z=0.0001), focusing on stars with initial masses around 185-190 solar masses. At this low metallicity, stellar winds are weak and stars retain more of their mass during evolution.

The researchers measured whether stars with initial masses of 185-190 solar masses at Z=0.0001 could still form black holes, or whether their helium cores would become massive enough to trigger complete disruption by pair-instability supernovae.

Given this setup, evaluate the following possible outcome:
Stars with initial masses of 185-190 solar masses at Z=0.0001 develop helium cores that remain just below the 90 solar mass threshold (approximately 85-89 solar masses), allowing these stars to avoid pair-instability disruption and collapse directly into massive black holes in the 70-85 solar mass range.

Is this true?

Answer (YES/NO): NO